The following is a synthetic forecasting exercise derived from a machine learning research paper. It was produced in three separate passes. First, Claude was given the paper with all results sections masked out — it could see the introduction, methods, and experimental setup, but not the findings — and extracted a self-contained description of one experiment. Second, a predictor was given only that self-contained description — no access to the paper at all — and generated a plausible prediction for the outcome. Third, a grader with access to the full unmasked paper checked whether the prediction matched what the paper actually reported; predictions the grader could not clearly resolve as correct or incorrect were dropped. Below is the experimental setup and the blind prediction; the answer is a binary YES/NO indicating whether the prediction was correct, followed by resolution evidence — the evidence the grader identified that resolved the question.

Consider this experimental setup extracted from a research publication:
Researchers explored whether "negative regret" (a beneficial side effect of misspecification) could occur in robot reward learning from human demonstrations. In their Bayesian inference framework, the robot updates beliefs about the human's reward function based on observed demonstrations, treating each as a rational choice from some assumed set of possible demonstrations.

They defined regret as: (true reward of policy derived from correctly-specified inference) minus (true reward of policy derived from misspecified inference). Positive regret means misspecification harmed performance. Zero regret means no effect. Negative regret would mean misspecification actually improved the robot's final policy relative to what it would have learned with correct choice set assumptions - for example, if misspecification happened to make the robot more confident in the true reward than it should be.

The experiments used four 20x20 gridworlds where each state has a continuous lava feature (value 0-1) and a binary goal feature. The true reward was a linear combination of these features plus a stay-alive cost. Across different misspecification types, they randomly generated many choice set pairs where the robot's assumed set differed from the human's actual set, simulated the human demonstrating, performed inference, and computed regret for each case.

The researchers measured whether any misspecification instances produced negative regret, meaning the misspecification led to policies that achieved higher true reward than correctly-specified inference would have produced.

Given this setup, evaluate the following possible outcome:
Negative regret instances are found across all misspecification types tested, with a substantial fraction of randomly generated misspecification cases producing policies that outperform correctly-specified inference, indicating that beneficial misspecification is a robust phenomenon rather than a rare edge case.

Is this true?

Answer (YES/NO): NO